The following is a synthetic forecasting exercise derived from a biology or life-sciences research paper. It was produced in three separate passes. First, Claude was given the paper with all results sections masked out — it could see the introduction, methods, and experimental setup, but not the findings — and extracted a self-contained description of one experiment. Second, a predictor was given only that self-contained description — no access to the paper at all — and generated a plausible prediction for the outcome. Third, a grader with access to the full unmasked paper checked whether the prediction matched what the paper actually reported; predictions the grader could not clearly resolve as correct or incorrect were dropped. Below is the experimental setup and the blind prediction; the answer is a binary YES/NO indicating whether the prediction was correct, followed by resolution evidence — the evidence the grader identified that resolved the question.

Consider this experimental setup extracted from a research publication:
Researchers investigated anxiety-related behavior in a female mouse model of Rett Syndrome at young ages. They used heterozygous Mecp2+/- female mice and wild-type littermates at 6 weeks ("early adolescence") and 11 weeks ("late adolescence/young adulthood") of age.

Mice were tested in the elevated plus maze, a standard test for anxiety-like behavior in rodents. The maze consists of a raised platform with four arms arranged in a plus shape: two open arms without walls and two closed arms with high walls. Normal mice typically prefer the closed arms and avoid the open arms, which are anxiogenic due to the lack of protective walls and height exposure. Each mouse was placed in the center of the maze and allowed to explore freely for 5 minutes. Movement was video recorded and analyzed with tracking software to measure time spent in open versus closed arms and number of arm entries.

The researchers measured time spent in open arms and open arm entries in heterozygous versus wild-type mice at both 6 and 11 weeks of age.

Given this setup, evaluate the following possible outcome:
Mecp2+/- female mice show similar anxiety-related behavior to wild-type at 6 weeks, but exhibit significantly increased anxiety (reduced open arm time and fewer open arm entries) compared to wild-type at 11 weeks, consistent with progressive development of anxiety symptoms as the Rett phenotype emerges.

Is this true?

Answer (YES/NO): NO